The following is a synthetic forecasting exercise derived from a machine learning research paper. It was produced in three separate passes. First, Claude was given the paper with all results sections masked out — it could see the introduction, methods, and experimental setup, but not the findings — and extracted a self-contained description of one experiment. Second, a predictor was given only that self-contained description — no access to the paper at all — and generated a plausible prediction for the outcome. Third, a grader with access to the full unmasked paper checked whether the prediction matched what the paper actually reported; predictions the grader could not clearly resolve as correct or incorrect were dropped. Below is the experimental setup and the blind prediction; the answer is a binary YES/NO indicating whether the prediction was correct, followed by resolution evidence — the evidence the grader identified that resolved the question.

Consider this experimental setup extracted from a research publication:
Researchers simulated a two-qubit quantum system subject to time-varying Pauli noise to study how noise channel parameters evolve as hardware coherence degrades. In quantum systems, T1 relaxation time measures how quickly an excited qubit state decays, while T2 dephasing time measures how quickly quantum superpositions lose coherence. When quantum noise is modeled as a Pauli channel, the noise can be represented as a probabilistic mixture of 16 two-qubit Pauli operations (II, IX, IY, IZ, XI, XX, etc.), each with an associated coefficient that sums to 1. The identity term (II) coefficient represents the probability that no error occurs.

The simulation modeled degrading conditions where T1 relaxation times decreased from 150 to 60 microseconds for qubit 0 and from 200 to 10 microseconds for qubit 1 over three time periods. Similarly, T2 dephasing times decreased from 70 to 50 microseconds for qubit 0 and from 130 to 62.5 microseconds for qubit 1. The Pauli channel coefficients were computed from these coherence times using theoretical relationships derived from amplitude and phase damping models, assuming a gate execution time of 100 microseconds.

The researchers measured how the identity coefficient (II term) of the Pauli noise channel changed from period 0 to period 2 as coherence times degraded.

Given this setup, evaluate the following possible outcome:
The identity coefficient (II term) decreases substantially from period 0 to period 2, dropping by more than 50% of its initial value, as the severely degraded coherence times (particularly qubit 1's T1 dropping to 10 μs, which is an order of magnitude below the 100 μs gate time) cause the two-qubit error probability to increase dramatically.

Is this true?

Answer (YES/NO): NO